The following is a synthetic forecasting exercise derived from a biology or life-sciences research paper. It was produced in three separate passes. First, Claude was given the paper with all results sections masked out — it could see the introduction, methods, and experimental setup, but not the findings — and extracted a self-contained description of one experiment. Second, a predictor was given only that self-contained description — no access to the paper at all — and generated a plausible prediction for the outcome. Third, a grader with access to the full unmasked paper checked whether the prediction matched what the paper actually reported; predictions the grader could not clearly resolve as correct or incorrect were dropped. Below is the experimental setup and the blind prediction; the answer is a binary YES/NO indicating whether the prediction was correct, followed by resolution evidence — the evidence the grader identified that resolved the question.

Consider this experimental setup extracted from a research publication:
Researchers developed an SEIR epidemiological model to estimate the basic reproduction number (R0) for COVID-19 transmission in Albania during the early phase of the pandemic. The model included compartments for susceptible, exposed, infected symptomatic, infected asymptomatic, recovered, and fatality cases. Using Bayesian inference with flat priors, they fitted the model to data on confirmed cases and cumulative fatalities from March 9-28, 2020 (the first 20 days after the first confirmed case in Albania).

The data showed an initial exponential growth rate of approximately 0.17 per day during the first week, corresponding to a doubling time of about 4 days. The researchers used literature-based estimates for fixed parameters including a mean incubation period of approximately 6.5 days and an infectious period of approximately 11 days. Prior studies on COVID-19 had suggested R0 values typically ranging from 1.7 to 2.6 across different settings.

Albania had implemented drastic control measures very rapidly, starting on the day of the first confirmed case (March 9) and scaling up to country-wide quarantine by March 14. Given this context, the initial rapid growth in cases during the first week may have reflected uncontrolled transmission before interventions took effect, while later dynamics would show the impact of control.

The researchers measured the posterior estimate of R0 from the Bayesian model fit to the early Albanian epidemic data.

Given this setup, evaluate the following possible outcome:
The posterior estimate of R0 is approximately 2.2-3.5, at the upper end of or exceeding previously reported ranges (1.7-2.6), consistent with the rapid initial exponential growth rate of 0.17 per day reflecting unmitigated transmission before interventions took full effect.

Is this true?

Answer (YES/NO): NO